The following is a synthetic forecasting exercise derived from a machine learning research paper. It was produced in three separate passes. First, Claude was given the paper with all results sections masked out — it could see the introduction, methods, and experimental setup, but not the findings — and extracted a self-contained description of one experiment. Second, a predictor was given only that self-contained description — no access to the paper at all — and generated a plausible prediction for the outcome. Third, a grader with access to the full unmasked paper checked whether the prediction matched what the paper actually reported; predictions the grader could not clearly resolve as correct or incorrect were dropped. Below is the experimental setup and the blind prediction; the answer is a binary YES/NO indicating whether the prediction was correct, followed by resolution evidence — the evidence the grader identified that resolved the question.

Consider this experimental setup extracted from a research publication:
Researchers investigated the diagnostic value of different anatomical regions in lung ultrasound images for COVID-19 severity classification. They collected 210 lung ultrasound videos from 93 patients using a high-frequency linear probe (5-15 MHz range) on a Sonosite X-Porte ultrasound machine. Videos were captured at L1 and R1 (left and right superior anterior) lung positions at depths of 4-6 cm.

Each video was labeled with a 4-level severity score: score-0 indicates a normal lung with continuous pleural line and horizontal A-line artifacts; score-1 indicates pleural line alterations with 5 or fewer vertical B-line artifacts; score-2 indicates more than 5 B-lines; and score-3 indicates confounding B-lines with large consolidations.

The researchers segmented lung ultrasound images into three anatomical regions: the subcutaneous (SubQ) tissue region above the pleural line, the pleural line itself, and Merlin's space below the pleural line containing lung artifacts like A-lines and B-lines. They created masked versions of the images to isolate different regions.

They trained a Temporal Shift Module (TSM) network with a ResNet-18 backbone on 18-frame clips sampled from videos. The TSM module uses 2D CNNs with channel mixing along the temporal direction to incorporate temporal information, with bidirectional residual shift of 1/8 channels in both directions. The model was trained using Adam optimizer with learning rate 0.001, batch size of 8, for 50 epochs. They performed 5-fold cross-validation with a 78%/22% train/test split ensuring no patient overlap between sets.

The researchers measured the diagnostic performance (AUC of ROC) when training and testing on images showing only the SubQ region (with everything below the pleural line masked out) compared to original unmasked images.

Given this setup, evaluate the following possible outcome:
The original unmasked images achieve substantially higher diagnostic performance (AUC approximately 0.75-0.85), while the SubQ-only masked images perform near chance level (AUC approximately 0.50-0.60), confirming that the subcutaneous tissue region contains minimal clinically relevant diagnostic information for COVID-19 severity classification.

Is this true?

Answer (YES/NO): NO